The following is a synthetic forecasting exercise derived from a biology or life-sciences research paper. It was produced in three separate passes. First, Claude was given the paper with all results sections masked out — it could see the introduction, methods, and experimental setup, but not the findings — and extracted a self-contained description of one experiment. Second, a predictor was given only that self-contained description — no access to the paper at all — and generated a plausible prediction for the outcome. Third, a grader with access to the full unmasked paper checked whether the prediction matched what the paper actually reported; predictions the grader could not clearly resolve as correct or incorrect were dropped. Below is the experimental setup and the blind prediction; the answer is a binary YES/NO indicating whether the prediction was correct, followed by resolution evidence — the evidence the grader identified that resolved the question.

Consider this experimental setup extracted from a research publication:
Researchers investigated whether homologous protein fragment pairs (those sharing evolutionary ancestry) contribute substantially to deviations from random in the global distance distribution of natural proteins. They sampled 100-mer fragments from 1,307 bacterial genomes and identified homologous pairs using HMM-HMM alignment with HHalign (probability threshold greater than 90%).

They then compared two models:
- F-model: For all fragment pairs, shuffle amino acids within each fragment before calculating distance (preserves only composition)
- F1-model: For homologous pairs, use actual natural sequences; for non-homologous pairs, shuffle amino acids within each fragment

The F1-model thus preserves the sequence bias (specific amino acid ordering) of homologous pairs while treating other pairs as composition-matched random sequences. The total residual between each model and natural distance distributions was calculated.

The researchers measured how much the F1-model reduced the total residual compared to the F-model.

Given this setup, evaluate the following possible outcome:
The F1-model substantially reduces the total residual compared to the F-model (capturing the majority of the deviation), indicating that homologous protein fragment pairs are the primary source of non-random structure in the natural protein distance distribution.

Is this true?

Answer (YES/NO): NO